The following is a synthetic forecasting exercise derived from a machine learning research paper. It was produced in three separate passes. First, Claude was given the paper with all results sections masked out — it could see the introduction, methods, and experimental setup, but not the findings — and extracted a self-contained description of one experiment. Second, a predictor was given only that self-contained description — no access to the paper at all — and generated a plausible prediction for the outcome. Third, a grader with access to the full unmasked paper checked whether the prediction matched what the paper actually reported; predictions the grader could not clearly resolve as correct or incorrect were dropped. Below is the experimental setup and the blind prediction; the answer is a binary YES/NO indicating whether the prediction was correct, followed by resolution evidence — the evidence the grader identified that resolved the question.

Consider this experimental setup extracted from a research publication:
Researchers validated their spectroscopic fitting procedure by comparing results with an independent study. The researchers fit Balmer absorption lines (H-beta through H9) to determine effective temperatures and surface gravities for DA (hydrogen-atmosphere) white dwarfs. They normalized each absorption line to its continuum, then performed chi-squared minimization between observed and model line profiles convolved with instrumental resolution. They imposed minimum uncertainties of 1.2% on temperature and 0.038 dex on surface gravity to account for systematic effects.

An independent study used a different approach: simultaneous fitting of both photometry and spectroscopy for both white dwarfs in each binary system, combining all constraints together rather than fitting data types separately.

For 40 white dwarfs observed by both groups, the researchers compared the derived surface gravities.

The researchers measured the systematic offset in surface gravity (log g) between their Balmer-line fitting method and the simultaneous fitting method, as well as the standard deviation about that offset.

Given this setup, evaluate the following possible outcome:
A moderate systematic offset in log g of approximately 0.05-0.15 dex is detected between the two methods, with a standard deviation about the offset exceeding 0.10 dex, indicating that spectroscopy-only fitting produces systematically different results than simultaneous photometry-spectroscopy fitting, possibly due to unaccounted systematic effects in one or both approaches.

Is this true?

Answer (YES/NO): NO